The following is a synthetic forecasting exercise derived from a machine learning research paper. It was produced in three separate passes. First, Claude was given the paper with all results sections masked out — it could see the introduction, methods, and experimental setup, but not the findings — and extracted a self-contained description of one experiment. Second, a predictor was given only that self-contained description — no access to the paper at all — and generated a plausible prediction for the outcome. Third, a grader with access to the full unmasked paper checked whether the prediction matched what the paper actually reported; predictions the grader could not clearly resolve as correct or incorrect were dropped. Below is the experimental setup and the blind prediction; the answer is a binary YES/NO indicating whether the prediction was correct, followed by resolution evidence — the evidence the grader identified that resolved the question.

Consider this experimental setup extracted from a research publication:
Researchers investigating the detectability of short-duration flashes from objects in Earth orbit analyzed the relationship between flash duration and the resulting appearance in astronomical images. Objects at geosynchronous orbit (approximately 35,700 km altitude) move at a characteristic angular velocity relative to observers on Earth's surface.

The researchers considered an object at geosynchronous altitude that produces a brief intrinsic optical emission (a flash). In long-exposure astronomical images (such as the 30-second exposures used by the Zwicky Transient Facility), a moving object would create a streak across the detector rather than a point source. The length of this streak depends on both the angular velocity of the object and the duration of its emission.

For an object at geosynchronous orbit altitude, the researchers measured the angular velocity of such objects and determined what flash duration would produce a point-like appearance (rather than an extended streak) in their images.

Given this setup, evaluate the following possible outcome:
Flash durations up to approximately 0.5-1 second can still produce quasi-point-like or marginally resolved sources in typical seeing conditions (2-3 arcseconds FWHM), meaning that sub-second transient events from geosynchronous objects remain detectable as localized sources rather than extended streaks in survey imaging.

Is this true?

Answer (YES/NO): NO